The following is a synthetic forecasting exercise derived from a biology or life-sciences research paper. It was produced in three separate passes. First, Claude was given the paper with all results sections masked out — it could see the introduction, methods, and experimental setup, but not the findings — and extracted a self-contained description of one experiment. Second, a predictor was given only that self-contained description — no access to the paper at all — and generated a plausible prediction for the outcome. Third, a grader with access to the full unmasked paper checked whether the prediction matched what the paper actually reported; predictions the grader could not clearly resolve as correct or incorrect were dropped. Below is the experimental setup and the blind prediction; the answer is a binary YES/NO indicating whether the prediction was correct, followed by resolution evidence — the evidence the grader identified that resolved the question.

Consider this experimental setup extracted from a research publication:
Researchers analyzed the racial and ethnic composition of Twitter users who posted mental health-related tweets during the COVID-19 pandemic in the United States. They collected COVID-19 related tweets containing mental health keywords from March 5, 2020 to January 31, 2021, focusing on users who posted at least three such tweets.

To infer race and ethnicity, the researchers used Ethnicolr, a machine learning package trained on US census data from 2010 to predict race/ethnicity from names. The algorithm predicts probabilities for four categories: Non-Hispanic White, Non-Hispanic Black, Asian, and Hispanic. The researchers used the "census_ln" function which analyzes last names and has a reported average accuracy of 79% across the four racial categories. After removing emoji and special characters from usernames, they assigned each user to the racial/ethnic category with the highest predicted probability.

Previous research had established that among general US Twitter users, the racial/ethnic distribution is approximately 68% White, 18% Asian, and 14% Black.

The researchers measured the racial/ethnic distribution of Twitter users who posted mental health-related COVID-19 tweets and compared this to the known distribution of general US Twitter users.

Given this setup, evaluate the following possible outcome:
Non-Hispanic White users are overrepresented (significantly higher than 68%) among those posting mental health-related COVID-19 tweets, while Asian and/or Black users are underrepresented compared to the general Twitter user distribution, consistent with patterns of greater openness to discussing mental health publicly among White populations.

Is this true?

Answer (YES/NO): YES